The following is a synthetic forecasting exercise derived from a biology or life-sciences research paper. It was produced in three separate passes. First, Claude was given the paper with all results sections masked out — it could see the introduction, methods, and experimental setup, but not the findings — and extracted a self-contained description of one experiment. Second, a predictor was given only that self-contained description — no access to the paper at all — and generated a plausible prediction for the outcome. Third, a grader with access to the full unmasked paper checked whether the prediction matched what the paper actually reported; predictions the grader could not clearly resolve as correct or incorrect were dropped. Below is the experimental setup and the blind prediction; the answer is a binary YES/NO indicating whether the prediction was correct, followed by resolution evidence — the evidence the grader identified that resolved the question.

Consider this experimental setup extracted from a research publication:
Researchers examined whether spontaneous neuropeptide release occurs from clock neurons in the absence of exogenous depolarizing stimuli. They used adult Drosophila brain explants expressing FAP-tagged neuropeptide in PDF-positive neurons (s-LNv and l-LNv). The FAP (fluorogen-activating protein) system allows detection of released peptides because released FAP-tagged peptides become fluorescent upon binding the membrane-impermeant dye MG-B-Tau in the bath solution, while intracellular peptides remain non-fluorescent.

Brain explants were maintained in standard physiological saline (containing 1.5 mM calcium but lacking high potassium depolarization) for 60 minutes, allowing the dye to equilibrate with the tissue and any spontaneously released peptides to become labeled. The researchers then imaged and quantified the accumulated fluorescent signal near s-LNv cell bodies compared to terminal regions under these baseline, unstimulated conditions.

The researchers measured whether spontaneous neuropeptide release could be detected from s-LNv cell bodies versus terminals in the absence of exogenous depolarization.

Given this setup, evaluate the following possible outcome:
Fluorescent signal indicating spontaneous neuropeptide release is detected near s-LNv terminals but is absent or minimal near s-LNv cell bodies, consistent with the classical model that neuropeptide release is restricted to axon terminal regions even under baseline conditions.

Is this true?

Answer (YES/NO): NO